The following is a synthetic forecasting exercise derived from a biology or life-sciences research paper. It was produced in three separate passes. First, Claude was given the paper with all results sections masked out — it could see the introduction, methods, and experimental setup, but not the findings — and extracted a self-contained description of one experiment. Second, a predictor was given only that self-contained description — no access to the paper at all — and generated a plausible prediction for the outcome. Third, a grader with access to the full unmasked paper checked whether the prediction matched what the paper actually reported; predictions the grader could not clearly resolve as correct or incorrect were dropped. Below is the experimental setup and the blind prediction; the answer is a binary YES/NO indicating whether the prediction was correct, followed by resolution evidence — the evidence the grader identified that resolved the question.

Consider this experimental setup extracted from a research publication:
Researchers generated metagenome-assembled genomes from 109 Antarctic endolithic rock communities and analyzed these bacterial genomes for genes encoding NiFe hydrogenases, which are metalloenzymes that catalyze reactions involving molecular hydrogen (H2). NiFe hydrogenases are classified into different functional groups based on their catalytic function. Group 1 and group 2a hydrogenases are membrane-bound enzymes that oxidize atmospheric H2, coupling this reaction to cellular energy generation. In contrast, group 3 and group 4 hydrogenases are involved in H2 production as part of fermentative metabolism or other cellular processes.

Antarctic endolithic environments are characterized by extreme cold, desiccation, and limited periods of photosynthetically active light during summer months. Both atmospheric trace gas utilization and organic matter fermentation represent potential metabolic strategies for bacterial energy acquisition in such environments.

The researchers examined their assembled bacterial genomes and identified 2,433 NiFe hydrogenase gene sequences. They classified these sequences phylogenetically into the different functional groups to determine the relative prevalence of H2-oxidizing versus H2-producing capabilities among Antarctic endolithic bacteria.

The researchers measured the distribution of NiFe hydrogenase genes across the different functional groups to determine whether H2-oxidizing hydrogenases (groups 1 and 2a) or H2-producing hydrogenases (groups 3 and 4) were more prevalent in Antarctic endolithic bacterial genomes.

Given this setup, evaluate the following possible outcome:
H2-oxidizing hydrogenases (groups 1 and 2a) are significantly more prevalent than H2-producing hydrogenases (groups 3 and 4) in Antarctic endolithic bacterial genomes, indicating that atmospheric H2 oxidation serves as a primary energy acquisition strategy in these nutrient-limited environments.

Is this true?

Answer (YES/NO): YES